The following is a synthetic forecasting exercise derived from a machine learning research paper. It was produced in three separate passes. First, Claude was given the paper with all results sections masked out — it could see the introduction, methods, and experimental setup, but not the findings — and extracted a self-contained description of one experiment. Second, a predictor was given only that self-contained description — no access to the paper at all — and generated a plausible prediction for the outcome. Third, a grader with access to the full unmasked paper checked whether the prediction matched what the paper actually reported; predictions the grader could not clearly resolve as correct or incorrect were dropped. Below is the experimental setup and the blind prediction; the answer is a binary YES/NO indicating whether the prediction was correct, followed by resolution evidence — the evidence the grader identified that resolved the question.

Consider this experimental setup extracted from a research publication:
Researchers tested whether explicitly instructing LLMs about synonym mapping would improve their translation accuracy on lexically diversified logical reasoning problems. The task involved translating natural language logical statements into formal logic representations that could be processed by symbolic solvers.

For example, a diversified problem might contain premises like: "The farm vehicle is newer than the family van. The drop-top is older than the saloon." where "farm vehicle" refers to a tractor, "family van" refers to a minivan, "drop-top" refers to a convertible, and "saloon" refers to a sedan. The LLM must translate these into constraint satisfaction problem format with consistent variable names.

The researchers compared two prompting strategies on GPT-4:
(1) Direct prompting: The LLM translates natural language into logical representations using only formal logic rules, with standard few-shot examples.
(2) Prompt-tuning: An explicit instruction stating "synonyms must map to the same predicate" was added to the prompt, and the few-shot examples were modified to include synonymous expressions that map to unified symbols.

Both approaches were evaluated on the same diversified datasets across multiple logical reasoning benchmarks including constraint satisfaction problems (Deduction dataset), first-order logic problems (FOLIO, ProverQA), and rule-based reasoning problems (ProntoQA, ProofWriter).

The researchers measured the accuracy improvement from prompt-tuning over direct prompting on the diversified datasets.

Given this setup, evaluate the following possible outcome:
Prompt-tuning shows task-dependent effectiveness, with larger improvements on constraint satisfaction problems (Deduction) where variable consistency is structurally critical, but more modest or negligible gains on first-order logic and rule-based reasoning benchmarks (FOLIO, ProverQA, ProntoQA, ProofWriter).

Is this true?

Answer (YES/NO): NO